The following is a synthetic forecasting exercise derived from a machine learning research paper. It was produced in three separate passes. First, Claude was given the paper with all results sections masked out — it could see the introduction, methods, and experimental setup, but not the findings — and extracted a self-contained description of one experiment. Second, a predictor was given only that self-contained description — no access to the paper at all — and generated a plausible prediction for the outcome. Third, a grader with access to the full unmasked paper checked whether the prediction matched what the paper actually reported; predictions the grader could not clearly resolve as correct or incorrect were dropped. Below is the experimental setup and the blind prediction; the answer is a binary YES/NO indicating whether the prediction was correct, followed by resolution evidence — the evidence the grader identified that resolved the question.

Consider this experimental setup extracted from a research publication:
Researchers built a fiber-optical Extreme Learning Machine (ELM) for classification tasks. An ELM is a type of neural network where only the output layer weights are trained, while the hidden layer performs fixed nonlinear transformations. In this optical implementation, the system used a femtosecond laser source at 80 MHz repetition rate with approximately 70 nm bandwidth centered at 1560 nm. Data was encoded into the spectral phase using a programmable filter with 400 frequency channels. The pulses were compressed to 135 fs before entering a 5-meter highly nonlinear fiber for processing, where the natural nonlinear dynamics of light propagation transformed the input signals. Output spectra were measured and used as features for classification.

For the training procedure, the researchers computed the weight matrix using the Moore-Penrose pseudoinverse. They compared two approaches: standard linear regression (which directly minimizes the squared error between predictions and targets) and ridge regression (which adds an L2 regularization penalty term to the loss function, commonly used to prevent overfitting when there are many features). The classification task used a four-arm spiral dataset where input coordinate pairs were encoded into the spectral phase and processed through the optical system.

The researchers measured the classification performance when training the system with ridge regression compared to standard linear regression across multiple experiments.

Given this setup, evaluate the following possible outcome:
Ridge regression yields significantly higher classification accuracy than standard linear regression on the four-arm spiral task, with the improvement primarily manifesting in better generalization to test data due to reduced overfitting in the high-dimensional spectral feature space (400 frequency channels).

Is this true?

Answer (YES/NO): NO